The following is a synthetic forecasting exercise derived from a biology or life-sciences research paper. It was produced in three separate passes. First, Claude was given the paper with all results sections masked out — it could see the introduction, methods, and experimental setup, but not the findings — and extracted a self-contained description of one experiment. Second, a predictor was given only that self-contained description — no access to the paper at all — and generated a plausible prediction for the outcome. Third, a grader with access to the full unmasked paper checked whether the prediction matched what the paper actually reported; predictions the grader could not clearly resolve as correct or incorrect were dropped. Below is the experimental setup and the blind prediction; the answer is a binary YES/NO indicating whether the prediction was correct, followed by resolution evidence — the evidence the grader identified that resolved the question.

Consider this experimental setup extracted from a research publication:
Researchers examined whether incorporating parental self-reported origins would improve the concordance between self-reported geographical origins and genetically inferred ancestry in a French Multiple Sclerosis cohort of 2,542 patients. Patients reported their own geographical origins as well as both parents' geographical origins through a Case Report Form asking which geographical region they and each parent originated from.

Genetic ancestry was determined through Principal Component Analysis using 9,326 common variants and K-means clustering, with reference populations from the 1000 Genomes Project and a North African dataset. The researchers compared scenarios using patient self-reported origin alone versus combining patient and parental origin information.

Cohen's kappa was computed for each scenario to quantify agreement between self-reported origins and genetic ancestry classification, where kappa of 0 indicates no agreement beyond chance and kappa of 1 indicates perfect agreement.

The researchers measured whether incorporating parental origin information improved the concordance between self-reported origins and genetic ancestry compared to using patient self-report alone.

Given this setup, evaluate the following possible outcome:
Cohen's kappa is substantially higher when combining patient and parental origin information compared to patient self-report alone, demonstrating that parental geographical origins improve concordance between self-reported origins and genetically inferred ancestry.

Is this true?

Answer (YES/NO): YES